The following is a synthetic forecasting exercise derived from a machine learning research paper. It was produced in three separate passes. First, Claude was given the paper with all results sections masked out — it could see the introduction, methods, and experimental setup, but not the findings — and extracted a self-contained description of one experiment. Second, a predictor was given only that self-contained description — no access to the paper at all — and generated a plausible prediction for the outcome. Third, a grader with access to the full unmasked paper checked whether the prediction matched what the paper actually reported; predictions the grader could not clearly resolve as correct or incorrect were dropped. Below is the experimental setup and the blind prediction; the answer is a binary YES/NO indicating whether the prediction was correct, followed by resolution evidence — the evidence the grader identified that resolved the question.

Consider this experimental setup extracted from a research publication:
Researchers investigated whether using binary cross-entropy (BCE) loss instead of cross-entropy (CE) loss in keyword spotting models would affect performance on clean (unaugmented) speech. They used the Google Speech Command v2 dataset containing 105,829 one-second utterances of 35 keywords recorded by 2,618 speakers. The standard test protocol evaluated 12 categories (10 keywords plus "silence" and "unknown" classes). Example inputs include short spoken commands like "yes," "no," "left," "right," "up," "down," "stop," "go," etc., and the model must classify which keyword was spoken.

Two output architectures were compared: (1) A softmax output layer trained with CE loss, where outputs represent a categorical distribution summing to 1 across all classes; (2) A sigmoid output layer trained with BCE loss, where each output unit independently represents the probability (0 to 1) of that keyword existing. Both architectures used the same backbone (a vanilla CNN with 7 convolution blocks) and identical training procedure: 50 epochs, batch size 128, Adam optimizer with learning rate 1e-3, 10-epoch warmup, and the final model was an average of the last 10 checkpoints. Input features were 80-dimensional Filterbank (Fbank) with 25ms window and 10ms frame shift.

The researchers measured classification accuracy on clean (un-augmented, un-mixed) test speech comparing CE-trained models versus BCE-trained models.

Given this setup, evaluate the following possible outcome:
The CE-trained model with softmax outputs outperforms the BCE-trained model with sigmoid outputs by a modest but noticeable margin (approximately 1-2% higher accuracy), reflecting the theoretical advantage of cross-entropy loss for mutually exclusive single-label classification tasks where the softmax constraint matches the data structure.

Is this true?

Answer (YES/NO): NO